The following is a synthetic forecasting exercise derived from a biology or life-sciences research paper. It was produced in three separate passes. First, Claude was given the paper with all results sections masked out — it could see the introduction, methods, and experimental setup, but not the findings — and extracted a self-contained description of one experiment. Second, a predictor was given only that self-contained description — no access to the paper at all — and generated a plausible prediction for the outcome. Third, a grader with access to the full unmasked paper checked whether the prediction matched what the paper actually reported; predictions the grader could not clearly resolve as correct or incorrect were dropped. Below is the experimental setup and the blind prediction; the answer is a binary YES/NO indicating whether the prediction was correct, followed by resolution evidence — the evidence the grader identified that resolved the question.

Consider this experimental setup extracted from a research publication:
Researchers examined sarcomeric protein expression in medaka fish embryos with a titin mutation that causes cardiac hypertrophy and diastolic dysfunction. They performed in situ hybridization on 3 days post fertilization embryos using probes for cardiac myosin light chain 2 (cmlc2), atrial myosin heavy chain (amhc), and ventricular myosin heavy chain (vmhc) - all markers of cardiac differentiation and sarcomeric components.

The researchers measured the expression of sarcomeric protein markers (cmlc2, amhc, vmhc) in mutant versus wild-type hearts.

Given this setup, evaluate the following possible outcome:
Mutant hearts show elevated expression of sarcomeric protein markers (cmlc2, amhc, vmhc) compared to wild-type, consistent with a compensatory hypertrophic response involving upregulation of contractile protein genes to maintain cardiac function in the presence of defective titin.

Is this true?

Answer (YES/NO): NO